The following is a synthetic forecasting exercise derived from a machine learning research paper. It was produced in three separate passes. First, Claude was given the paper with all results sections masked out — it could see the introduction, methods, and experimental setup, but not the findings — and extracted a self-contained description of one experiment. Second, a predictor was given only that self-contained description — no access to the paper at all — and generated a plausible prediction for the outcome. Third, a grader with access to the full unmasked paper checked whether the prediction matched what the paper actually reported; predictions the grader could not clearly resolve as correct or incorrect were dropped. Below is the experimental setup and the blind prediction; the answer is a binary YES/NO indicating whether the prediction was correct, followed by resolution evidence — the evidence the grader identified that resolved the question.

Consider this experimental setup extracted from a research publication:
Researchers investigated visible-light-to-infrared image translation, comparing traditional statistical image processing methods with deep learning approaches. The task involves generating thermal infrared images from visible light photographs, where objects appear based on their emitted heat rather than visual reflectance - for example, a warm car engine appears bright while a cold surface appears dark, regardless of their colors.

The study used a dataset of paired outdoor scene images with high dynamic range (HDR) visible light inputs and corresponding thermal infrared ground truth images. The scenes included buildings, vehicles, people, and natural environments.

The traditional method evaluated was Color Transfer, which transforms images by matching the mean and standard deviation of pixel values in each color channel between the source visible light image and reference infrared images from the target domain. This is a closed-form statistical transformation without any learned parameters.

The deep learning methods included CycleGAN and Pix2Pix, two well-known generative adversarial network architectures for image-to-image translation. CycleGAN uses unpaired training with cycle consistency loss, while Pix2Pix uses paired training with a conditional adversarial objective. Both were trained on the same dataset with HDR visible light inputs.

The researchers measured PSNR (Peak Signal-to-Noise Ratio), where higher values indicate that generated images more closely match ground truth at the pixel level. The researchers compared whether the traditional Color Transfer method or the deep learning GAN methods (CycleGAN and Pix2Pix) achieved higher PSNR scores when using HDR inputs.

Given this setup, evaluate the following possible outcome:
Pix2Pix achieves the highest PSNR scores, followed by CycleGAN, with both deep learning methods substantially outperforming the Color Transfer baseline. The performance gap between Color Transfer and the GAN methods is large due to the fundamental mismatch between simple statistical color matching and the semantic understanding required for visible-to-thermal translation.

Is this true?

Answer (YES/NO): NO